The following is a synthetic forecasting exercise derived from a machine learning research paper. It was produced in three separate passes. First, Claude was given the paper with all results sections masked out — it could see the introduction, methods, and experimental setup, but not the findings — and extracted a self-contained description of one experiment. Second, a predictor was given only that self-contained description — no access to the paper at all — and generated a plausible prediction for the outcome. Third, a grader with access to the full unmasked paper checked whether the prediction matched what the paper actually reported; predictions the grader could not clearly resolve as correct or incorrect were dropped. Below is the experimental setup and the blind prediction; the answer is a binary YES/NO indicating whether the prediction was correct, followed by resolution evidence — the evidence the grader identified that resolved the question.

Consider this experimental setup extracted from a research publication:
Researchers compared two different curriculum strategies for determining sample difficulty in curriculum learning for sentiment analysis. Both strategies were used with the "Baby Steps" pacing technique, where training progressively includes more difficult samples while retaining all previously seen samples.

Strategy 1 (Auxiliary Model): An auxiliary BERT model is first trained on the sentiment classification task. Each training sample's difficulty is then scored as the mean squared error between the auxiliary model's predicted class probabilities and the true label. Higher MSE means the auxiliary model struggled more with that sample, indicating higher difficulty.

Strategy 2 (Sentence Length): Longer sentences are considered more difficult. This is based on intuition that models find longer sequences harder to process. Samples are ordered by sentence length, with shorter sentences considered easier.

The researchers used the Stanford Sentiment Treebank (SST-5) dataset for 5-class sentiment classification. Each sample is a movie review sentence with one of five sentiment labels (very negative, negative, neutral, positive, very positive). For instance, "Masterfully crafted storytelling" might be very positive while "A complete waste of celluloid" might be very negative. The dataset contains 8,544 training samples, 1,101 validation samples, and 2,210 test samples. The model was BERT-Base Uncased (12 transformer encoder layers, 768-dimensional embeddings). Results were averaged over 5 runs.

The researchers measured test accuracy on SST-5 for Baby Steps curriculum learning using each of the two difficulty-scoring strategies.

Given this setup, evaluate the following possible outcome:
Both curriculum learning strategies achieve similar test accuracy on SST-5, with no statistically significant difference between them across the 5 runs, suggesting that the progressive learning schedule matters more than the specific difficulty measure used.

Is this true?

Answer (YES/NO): NO